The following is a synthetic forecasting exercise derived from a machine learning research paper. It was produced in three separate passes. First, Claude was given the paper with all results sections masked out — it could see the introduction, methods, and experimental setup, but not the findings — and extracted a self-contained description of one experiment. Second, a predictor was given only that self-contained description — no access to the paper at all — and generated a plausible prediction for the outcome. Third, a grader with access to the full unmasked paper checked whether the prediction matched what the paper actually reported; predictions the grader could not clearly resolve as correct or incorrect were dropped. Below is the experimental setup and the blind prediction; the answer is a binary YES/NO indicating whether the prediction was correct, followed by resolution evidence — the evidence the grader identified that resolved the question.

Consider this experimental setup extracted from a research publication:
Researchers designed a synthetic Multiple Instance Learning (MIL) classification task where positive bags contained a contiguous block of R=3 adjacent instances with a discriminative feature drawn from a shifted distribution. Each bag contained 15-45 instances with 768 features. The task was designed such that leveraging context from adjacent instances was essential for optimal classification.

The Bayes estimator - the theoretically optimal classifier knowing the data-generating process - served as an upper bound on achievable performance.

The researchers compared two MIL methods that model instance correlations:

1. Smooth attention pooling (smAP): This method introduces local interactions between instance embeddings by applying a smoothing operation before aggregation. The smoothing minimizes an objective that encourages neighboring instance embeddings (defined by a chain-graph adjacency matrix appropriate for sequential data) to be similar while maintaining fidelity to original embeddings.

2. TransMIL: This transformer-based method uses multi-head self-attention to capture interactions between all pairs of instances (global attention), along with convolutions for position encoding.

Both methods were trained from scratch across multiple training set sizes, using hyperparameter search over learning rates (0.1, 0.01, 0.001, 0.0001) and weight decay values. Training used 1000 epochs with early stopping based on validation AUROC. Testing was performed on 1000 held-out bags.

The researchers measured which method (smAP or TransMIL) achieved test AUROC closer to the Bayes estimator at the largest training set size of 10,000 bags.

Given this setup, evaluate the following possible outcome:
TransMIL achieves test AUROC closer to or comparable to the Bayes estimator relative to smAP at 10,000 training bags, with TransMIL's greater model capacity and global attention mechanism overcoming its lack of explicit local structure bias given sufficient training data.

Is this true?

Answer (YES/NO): NO